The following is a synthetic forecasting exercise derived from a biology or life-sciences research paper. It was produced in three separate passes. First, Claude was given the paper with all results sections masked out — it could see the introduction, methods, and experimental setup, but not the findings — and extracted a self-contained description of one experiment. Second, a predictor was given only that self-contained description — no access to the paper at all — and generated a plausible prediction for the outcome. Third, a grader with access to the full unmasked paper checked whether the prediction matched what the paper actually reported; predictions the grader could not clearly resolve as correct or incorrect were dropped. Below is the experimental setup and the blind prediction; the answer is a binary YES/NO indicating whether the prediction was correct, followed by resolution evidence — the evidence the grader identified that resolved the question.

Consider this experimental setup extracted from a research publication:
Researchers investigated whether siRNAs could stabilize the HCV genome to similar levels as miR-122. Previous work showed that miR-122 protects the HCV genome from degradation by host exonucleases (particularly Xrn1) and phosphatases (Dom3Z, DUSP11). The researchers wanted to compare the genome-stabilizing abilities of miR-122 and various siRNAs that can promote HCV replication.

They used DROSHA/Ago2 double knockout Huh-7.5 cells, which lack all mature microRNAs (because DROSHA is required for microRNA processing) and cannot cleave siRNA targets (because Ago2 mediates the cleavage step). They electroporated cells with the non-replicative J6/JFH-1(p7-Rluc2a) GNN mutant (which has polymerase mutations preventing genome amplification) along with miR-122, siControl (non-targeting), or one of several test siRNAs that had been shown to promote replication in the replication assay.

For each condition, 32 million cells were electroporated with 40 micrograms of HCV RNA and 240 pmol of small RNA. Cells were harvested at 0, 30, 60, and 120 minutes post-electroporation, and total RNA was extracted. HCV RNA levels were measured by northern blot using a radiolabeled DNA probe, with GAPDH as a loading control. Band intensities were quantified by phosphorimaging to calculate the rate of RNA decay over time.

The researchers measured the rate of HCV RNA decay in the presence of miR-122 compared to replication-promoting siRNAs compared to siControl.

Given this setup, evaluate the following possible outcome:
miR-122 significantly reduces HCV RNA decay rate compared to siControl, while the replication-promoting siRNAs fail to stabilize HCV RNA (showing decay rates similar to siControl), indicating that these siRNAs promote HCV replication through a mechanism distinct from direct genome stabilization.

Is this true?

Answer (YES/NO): NO